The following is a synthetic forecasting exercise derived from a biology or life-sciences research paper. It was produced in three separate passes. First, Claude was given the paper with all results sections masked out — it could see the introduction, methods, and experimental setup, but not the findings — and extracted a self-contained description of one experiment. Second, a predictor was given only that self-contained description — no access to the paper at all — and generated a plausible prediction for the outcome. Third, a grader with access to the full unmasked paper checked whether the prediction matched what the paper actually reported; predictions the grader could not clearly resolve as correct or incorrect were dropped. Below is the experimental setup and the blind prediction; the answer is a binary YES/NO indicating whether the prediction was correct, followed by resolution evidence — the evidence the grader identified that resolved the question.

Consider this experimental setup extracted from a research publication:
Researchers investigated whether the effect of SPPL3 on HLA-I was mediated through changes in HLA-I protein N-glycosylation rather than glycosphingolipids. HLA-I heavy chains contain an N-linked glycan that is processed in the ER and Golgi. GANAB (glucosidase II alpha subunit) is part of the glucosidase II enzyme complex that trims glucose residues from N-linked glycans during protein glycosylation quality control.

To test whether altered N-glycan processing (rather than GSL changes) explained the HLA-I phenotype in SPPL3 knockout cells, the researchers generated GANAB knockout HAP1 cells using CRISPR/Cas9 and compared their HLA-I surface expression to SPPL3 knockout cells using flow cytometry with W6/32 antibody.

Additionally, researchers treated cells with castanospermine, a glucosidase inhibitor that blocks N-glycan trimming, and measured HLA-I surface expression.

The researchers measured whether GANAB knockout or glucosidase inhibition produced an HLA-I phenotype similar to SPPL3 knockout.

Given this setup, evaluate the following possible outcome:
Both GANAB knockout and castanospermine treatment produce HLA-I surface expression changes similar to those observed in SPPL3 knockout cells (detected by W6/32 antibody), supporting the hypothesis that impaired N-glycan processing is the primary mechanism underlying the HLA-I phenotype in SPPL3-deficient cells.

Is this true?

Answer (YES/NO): NO